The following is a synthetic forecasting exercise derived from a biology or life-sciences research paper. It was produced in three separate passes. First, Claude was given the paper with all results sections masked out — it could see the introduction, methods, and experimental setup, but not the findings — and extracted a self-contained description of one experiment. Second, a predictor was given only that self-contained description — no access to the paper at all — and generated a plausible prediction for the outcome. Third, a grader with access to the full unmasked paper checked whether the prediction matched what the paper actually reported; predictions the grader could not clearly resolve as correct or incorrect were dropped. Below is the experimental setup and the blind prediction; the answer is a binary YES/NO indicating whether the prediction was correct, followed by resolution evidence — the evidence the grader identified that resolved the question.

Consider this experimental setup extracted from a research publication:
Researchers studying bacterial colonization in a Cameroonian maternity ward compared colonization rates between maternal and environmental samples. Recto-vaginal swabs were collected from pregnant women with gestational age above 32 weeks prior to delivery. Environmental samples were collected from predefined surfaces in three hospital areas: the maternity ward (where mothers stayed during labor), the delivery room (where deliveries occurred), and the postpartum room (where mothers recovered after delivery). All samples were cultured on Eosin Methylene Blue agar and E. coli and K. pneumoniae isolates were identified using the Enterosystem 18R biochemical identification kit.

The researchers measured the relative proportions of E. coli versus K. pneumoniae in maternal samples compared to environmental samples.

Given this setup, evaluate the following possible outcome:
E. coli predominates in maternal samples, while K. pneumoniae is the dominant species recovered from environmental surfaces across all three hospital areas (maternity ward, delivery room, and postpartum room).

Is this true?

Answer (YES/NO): NO